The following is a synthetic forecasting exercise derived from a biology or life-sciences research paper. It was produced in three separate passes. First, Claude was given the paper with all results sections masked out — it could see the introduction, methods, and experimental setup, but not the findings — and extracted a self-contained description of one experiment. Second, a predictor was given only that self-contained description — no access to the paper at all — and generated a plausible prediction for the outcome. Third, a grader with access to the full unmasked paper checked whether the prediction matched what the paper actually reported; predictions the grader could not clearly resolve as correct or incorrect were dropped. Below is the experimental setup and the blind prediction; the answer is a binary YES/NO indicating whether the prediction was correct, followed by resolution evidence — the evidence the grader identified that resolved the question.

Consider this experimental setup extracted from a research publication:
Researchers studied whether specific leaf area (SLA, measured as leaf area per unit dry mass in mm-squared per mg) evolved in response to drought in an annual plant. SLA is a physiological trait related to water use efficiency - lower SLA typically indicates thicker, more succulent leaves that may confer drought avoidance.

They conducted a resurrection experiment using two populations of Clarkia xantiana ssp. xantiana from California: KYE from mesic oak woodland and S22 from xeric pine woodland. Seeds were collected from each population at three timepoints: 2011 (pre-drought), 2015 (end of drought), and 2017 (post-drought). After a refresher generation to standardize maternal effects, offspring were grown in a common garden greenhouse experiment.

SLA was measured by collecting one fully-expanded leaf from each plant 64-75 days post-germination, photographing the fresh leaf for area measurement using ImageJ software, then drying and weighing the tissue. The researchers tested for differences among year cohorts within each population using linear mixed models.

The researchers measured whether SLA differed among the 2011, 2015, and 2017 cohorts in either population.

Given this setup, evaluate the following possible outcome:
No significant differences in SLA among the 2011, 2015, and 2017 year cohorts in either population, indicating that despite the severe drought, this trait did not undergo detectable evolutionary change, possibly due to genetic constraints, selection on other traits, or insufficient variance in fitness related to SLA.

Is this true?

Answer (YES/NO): YES